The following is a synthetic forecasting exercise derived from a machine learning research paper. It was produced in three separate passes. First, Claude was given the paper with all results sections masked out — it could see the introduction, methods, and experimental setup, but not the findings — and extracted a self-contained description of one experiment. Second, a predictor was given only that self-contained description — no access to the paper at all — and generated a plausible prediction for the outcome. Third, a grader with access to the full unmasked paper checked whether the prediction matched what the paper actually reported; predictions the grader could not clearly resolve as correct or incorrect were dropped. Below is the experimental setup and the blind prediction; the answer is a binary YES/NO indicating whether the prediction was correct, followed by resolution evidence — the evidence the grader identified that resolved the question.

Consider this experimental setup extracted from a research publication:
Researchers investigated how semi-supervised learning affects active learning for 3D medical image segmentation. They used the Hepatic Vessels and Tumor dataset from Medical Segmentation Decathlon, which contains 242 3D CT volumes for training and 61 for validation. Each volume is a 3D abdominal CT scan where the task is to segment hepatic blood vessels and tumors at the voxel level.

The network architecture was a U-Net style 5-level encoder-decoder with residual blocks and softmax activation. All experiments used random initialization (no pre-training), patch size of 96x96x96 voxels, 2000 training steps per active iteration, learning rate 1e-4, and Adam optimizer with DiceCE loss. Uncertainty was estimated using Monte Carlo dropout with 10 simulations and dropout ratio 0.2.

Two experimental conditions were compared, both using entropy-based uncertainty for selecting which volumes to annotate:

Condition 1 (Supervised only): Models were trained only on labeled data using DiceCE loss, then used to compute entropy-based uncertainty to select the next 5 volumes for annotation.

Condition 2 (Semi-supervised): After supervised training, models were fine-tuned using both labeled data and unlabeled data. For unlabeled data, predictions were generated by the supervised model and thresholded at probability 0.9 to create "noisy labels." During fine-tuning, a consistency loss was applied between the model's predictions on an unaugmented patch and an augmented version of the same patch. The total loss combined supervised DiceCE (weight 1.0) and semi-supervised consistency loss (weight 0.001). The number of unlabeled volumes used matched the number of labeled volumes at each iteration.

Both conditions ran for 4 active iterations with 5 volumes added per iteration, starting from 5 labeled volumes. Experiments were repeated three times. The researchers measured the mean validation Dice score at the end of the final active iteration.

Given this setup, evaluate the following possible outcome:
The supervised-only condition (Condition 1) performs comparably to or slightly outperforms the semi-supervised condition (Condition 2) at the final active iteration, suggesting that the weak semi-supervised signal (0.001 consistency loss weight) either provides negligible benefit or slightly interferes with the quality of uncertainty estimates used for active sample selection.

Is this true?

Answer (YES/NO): YES